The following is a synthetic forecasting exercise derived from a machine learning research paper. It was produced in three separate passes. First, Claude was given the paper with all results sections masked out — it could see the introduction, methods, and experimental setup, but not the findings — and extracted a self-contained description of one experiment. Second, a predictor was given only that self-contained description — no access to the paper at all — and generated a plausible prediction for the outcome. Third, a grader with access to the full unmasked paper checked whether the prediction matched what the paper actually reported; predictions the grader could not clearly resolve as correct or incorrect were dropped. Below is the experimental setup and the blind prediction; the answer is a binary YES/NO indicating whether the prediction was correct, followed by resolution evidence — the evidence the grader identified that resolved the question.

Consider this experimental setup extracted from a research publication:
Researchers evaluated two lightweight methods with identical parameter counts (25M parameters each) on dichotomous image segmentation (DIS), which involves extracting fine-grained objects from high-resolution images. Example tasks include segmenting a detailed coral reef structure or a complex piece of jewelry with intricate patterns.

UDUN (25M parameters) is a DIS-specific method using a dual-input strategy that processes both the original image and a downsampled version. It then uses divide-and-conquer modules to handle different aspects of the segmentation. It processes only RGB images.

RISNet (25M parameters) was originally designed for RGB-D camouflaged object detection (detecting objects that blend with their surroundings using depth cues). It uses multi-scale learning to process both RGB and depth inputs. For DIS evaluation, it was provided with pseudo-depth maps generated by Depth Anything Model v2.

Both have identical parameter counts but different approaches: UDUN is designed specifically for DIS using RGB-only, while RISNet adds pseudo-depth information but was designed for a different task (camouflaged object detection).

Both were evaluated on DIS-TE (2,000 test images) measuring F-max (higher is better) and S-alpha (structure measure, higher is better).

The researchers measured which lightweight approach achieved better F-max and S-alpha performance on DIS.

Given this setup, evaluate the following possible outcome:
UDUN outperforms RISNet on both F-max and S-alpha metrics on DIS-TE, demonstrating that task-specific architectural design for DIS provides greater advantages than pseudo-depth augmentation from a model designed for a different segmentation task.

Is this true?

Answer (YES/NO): NO